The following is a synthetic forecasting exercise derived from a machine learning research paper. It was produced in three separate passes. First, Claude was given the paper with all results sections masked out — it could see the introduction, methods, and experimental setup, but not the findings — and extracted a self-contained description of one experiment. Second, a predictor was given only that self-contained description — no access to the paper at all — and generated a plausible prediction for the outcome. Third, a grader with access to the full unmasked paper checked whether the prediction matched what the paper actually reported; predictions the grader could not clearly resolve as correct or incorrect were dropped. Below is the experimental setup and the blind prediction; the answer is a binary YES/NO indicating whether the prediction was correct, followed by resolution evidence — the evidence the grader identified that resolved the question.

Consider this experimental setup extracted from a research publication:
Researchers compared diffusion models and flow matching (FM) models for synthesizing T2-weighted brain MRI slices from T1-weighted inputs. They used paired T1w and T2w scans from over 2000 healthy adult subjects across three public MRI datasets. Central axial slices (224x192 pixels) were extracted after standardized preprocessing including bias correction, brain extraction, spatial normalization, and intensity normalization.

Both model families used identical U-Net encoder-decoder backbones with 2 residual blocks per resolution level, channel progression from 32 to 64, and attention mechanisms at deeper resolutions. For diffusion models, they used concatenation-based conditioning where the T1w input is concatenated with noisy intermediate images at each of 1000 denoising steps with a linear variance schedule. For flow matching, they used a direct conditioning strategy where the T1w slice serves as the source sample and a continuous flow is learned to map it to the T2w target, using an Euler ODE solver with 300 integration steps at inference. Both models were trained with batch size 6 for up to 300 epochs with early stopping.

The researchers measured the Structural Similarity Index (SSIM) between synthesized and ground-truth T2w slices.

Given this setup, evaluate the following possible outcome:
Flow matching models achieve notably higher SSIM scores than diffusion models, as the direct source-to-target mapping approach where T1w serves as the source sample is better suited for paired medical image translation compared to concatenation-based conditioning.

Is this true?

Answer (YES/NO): YES